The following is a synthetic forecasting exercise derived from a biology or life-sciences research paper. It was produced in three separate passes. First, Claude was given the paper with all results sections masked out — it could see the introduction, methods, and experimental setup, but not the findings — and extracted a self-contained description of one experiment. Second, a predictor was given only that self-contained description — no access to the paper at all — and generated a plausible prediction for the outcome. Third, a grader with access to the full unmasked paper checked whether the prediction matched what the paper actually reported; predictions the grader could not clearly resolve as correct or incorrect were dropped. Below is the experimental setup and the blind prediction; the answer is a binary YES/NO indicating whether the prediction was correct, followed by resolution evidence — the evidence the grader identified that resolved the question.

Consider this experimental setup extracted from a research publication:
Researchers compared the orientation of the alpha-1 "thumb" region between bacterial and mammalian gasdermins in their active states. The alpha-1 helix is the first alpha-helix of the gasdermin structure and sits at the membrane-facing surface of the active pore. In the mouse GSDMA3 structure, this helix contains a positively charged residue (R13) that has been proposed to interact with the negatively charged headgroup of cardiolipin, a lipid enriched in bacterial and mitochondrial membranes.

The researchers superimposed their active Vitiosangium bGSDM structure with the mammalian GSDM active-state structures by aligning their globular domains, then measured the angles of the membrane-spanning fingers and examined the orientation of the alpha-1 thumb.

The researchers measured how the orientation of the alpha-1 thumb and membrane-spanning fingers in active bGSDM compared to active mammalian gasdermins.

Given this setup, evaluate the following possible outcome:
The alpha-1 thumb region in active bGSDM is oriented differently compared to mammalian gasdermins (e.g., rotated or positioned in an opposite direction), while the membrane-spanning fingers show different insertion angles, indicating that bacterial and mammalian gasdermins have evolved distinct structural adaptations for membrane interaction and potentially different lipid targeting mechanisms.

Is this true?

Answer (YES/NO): YES